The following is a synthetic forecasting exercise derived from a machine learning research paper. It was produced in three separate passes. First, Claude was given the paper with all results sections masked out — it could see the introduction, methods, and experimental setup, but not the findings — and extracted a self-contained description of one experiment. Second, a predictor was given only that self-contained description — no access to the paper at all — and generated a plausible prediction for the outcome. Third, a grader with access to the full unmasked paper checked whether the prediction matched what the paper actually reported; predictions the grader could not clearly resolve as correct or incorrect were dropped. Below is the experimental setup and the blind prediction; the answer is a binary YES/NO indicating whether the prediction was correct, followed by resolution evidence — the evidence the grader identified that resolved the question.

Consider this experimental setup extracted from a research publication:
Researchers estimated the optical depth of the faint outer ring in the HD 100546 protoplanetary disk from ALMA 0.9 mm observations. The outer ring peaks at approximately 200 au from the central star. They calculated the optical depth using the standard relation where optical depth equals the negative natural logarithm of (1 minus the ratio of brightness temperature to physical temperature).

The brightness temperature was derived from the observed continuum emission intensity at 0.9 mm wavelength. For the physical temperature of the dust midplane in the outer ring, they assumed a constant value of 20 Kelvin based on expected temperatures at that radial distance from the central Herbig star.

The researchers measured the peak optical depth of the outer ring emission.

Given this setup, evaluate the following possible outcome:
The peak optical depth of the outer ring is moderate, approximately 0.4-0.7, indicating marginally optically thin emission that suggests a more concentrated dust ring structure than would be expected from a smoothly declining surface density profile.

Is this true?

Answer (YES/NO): NO